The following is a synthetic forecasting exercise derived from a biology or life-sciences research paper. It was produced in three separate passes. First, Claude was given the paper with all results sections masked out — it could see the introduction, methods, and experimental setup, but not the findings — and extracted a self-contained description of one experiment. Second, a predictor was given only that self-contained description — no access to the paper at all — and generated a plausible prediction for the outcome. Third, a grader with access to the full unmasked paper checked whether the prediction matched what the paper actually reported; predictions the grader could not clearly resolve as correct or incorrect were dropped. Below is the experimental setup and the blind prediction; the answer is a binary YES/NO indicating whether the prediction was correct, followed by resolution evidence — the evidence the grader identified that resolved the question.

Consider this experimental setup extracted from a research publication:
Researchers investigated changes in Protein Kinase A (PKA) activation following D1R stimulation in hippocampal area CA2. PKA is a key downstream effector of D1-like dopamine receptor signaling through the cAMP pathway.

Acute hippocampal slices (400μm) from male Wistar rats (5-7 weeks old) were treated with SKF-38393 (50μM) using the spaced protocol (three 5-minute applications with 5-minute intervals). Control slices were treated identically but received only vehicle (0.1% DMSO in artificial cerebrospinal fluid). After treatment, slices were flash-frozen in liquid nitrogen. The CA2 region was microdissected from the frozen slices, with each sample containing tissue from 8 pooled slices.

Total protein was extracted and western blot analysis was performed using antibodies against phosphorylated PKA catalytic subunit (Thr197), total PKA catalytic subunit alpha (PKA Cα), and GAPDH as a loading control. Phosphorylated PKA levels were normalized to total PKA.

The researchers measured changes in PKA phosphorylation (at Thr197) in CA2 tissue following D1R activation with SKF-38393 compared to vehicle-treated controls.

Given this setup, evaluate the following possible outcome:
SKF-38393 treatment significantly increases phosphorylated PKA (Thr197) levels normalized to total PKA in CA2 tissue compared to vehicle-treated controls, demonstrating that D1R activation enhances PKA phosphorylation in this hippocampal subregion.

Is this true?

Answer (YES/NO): YES